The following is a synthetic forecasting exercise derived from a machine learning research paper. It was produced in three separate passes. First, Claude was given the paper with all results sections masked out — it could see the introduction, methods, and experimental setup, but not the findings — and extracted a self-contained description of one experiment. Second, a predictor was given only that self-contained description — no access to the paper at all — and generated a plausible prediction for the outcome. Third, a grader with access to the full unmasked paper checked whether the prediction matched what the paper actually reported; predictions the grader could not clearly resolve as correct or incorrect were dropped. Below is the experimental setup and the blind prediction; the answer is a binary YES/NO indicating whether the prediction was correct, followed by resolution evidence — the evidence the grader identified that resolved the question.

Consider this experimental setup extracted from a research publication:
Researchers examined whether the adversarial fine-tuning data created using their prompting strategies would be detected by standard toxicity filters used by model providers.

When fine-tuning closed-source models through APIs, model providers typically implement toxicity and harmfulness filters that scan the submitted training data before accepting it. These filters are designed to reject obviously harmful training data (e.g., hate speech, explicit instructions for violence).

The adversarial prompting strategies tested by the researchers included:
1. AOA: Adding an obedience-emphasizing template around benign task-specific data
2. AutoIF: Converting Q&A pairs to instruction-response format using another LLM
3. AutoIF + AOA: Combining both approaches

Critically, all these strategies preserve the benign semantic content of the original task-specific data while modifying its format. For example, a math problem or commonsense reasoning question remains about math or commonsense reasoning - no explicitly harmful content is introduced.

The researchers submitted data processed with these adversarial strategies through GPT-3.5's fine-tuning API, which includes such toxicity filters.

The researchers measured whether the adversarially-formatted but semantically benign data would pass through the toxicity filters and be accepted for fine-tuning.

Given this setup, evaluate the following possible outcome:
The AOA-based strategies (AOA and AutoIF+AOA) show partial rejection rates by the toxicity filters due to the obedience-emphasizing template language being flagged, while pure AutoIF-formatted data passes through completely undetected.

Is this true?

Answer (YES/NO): NO